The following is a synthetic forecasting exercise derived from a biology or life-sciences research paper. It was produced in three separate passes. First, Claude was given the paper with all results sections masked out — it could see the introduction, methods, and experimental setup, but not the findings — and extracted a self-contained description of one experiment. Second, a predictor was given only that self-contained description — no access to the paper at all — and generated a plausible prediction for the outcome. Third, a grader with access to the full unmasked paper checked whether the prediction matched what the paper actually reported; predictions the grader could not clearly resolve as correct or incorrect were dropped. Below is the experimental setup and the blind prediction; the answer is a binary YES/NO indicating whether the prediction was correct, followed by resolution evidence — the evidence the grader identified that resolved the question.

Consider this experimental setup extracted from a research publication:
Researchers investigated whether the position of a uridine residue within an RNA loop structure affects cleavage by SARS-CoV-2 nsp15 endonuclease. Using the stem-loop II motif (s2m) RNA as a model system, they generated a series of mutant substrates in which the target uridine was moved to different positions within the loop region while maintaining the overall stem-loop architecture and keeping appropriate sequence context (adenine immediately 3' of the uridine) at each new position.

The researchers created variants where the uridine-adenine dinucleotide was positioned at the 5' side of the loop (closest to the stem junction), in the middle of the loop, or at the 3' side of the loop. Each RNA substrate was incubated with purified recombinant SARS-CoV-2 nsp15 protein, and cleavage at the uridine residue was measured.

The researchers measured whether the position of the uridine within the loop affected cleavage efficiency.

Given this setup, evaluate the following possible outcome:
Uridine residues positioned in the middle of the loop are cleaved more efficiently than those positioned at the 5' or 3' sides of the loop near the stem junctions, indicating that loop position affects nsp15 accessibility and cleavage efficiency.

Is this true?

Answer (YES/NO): YES